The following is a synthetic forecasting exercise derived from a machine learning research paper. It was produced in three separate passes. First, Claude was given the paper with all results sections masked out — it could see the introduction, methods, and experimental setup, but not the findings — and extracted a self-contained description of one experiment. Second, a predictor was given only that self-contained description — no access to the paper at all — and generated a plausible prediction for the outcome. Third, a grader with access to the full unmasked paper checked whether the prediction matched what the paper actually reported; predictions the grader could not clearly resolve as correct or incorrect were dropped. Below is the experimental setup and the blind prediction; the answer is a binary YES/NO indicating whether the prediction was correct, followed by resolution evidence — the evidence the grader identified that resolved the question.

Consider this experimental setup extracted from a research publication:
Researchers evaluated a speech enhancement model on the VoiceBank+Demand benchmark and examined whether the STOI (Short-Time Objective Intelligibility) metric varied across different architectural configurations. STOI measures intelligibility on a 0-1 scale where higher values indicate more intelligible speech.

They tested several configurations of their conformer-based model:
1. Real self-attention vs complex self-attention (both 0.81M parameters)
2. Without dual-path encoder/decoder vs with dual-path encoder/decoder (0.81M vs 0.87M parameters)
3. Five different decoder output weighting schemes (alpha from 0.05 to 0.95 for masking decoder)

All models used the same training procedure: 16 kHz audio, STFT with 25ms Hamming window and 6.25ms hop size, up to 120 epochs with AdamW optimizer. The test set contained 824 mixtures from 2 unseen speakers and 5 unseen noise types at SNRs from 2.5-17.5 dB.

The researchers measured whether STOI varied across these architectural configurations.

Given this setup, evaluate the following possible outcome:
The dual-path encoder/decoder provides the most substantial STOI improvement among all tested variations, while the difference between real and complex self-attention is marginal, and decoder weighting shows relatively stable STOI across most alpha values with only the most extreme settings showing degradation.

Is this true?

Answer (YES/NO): NO